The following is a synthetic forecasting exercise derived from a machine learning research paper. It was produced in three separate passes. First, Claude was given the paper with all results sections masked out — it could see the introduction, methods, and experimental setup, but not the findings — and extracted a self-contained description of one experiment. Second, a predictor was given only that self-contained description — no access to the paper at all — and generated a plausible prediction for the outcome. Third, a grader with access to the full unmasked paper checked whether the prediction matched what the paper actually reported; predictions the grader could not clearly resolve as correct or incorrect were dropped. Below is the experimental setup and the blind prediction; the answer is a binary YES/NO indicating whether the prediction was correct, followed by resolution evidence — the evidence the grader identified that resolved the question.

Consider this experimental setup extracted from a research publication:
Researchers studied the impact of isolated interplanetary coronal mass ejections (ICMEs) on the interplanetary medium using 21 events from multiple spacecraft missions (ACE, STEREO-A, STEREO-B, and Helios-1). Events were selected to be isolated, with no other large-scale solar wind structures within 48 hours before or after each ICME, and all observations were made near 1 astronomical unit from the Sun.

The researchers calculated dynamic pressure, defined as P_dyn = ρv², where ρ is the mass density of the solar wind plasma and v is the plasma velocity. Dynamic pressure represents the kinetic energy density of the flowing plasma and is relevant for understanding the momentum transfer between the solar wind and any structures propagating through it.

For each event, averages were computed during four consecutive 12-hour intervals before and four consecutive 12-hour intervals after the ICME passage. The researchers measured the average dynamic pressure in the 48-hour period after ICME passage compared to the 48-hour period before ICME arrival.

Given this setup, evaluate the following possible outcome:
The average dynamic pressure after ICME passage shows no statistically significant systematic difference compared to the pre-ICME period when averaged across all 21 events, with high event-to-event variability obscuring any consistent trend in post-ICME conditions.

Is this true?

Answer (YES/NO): NO